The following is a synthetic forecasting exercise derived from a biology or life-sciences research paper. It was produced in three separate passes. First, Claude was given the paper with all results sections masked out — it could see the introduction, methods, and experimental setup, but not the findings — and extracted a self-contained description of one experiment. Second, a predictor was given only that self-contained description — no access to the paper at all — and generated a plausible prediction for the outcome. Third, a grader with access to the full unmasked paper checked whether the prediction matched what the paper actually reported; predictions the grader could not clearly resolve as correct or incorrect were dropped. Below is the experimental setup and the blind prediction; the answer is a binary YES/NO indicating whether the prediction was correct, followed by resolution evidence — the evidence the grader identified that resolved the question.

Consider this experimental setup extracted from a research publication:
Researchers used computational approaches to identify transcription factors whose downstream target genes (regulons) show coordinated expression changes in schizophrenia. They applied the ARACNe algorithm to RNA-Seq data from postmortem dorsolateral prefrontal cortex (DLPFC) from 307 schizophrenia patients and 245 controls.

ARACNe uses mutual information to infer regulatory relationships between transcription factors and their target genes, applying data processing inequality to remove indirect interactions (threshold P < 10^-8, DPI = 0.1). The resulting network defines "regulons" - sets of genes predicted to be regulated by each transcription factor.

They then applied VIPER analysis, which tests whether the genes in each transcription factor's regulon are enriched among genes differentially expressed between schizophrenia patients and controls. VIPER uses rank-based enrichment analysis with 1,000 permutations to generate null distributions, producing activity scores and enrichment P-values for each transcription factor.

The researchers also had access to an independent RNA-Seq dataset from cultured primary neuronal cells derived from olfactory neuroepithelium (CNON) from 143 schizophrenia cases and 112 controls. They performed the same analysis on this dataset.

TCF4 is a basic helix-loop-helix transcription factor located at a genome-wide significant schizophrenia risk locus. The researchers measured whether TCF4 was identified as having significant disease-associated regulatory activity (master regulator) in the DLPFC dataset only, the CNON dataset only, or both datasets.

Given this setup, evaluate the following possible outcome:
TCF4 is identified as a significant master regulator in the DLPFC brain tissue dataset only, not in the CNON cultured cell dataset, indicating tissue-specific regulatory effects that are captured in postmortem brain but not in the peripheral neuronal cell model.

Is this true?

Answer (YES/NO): NO